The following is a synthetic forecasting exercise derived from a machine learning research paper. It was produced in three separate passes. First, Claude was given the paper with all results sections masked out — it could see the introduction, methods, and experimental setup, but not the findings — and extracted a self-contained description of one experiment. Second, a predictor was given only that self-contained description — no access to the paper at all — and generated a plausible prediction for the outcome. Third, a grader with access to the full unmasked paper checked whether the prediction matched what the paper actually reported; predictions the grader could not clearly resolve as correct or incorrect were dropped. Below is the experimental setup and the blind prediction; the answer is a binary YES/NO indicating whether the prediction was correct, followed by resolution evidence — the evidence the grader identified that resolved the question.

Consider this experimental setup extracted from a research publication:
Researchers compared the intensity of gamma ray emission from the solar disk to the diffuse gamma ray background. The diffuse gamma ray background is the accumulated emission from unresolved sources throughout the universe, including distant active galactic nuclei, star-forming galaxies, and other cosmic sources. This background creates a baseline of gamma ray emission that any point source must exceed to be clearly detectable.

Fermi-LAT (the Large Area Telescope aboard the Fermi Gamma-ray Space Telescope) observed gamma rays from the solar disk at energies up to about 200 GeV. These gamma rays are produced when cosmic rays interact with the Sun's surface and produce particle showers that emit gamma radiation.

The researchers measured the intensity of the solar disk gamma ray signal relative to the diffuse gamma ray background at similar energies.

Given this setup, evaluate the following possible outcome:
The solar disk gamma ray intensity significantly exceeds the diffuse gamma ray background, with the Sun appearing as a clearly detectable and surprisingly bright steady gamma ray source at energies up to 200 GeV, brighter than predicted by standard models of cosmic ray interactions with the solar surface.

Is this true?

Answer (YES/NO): YES